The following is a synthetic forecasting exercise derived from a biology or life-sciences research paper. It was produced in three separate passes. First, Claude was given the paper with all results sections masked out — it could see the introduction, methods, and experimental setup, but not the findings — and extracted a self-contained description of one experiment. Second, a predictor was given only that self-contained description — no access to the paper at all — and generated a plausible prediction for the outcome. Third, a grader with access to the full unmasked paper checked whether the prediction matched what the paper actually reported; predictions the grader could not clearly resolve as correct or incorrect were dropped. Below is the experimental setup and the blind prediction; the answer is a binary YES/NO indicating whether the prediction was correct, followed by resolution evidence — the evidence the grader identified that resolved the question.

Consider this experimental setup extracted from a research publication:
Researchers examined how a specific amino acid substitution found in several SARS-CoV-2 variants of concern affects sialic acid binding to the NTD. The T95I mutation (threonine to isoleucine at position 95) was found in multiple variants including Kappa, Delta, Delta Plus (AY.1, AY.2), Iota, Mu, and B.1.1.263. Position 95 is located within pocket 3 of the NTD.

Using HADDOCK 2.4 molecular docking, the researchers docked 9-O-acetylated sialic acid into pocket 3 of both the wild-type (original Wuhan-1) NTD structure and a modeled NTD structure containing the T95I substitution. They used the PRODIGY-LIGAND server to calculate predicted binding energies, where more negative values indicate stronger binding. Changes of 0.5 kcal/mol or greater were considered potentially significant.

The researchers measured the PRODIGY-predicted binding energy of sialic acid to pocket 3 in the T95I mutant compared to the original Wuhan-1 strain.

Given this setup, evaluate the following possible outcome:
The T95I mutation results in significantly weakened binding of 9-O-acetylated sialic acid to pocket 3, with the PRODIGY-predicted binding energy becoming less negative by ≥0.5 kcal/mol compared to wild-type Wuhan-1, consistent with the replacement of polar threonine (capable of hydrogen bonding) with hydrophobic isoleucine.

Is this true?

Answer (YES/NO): NO